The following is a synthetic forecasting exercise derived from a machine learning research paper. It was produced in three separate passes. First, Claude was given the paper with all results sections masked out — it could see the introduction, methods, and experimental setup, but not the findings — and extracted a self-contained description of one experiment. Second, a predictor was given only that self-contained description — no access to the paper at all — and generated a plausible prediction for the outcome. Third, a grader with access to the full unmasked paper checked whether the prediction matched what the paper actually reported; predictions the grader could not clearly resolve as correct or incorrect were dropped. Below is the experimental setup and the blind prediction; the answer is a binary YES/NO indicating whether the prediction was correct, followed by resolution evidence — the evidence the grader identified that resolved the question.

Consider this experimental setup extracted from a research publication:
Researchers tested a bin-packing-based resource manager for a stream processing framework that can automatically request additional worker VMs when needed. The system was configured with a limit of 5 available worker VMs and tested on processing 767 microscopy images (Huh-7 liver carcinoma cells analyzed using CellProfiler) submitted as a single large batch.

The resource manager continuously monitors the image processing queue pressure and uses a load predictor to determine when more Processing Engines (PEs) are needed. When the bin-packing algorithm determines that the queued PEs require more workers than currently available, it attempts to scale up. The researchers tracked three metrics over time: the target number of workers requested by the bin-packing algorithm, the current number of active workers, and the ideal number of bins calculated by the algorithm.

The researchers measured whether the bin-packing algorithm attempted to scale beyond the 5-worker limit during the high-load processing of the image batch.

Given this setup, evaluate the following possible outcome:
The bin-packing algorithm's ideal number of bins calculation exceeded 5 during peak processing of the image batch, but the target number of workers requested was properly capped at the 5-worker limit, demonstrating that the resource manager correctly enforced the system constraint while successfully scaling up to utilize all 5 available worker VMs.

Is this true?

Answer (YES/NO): NO